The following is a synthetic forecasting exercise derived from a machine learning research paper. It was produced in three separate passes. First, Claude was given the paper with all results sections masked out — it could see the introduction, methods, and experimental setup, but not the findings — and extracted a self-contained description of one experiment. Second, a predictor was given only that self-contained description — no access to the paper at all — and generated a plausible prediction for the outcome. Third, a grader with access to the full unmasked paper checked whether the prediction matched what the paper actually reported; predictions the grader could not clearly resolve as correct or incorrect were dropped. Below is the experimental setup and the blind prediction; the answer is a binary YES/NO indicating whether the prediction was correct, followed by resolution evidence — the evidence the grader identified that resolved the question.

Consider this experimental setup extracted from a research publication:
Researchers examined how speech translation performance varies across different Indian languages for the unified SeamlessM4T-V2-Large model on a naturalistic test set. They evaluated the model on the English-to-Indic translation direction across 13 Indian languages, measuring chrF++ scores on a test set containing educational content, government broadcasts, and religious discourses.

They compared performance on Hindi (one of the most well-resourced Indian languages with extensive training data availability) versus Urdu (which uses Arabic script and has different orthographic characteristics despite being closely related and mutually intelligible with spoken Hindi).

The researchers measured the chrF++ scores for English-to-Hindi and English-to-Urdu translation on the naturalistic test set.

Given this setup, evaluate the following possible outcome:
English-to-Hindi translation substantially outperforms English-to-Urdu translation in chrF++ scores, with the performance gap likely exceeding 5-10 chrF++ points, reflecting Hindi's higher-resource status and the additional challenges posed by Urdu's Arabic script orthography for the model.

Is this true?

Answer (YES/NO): NO